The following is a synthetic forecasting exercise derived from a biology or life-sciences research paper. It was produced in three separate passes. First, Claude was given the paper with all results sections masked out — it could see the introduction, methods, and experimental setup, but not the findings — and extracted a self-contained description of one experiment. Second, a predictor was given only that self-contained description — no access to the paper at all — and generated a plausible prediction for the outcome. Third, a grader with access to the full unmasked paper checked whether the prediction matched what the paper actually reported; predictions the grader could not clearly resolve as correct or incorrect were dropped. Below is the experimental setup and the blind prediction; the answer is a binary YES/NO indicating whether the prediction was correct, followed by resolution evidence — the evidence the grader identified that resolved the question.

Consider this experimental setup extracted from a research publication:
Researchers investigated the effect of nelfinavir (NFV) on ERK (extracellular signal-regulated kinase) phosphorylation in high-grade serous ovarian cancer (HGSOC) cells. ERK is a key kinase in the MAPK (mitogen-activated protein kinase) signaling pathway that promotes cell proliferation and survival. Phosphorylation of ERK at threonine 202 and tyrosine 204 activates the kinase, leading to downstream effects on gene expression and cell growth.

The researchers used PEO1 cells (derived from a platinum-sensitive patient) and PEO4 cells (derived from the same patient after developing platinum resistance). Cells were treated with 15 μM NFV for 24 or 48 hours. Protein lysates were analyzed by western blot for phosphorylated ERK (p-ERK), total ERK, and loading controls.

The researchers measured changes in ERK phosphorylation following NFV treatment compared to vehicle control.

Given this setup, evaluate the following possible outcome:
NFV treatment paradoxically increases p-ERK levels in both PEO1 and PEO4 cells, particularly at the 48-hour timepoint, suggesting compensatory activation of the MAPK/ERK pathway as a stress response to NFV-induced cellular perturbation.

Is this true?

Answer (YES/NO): NO